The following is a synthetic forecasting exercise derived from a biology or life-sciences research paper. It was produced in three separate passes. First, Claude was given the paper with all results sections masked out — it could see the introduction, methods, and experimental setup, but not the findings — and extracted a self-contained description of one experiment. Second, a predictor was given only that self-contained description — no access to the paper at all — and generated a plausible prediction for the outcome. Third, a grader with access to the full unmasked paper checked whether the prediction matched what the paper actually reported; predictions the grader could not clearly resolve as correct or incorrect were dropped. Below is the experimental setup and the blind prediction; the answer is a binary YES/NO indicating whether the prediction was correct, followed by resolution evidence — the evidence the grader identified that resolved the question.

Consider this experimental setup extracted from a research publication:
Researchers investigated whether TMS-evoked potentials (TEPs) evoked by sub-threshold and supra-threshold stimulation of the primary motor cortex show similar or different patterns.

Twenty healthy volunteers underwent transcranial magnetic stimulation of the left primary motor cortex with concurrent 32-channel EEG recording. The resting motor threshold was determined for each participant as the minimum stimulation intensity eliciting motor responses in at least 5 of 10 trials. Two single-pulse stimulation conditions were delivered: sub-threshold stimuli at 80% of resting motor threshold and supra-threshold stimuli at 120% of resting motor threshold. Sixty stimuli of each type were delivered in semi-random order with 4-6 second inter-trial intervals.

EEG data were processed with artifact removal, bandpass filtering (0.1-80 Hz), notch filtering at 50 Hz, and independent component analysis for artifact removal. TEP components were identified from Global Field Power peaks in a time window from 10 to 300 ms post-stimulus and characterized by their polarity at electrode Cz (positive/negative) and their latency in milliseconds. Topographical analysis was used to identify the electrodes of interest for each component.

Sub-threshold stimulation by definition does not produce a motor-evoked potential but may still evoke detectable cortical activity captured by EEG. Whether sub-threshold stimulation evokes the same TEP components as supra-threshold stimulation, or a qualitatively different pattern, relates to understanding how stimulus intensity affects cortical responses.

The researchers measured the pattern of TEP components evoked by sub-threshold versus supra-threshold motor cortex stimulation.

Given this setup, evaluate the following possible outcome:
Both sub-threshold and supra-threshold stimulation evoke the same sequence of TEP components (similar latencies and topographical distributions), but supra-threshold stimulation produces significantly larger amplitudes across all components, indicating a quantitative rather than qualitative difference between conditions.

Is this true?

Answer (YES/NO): NO